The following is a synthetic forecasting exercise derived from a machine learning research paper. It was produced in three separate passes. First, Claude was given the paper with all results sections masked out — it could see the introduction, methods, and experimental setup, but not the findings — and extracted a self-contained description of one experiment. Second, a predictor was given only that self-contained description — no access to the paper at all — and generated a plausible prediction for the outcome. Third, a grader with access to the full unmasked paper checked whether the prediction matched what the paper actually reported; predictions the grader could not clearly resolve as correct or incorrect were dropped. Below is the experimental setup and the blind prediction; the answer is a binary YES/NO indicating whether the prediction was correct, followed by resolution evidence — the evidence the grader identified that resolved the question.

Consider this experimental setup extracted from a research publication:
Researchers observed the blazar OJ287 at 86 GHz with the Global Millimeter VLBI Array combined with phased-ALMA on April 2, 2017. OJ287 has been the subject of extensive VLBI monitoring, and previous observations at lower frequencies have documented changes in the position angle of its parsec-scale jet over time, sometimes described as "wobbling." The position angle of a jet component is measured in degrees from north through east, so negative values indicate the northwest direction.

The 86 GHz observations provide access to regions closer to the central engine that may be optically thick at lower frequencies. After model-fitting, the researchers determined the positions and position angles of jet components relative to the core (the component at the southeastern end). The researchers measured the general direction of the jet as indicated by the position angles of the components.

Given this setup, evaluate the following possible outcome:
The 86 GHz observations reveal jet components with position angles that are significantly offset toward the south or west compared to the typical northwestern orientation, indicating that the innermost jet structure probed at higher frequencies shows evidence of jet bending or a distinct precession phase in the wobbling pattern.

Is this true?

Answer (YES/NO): NO